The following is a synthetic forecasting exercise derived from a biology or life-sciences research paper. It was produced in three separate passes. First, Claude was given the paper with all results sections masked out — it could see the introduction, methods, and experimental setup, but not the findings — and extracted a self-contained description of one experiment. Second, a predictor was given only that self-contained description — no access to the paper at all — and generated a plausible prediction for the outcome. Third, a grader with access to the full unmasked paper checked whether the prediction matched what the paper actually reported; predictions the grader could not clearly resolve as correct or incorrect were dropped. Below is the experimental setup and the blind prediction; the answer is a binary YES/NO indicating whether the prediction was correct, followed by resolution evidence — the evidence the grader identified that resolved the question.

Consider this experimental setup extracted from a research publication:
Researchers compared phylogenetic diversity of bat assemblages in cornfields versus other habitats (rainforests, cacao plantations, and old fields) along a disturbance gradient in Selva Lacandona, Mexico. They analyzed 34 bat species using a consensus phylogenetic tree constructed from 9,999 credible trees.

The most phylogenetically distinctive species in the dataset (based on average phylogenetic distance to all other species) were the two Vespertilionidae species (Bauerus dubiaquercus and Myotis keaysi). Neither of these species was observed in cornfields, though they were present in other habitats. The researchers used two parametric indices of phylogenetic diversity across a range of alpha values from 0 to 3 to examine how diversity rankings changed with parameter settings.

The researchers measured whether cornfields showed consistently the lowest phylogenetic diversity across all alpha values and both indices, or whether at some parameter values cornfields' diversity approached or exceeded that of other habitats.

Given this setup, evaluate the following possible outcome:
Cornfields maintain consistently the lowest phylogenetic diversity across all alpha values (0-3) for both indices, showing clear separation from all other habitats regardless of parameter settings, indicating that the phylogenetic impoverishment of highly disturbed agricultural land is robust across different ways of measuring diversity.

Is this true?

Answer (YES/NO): YES